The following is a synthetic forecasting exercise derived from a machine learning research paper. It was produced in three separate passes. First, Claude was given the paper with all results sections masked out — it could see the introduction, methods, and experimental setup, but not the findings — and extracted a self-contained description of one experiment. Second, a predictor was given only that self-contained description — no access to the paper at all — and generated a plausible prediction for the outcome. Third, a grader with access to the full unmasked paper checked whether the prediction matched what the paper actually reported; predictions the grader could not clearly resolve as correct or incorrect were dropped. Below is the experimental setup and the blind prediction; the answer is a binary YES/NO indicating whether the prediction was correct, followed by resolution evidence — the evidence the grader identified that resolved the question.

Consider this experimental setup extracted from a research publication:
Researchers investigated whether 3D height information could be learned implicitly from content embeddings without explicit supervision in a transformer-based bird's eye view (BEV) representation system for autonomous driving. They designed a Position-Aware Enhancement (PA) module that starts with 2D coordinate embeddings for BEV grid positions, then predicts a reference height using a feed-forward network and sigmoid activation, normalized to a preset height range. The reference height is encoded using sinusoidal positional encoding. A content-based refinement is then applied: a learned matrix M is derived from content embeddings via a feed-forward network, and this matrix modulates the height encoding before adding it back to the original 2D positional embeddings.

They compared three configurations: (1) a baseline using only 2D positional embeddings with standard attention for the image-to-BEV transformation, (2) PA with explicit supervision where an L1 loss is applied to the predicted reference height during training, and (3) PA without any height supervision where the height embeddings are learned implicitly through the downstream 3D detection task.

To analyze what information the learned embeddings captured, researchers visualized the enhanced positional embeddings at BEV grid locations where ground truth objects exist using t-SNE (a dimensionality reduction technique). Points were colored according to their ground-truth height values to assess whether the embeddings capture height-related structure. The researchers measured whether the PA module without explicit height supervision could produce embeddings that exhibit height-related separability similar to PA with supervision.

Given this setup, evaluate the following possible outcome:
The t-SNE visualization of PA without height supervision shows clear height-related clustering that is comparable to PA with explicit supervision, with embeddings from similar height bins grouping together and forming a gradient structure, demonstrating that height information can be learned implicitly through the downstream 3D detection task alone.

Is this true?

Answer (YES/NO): YES